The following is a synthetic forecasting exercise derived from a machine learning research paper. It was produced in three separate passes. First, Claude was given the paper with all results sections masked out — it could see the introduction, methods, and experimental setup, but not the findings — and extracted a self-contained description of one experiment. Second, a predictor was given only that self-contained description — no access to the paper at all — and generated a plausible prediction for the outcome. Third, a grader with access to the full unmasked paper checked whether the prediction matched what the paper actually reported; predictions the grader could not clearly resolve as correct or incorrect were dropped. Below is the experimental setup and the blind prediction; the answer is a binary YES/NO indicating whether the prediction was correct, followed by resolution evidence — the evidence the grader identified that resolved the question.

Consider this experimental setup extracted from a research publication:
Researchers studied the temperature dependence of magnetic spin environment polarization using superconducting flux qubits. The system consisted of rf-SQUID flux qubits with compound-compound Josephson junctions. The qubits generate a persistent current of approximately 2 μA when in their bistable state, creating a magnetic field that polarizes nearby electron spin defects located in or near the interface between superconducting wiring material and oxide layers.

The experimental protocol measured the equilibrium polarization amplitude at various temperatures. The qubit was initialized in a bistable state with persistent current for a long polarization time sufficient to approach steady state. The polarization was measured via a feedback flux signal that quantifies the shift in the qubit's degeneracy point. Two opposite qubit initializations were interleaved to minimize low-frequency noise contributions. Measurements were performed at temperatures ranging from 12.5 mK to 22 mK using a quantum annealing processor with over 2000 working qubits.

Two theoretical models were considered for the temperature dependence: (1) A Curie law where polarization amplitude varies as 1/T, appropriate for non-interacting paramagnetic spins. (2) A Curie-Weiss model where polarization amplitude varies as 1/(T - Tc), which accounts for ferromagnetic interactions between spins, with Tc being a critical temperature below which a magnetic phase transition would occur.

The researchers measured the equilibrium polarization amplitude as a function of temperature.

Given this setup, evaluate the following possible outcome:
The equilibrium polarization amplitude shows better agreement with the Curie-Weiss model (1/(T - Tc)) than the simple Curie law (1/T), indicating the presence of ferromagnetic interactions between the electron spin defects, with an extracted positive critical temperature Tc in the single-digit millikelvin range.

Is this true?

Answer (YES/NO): YES